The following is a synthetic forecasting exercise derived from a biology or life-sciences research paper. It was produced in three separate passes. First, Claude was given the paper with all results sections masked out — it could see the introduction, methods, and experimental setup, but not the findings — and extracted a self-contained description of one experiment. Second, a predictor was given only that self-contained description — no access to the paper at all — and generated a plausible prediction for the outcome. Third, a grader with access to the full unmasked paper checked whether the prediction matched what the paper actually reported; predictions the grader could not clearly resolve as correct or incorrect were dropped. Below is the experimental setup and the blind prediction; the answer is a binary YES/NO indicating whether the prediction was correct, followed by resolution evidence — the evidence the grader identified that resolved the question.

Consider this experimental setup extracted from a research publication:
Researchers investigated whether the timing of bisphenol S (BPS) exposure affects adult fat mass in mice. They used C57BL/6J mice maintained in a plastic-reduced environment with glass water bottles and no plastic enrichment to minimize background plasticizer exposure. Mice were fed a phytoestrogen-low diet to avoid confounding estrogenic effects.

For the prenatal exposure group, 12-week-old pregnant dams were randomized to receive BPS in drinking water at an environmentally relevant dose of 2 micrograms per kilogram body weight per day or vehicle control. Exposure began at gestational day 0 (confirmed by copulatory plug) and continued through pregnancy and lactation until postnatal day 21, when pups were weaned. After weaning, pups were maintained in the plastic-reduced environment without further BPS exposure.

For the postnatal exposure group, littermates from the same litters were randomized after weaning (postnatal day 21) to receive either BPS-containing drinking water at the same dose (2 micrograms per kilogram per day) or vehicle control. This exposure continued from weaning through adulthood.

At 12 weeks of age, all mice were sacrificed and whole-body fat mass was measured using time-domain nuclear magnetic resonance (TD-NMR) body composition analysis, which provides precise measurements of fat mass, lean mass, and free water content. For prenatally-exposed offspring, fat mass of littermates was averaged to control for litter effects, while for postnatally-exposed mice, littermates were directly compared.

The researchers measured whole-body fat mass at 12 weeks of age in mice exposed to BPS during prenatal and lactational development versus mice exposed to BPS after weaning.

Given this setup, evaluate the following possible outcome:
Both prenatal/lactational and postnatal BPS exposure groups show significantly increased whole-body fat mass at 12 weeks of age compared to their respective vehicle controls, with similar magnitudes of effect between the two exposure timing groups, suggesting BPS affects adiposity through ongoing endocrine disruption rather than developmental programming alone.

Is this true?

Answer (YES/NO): NO